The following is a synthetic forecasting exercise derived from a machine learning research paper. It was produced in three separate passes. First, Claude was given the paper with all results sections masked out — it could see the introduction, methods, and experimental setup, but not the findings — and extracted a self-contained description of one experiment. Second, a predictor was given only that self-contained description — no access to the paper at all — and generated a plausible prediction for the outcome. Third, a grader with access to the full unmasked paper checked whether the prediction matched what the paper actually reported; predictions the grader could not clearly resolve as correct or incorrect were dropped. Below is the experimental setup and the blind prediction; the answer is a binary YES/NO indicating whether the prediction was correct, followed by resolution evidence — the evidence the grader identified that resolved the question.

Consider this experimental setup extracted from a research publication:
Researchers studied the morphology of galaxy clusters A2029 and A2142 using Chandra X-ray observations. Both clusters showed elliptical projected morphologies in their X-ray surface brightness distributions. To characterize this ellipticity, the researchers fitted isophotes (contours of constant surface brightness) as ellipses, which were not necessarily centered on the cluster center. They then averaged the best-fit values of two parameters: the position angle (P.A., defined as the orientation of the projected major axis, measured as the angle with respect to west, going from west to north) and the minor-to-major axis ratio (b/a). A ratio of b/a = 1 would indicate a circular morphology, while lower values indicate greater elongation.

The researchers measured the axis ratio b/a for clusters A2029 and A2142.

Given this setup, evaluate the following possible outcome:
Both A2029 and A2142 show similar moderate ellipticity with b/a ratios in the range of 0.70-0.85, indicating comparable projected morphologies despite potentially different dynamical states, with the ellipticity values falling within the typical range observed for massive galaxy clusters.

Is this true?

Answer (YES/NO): NO